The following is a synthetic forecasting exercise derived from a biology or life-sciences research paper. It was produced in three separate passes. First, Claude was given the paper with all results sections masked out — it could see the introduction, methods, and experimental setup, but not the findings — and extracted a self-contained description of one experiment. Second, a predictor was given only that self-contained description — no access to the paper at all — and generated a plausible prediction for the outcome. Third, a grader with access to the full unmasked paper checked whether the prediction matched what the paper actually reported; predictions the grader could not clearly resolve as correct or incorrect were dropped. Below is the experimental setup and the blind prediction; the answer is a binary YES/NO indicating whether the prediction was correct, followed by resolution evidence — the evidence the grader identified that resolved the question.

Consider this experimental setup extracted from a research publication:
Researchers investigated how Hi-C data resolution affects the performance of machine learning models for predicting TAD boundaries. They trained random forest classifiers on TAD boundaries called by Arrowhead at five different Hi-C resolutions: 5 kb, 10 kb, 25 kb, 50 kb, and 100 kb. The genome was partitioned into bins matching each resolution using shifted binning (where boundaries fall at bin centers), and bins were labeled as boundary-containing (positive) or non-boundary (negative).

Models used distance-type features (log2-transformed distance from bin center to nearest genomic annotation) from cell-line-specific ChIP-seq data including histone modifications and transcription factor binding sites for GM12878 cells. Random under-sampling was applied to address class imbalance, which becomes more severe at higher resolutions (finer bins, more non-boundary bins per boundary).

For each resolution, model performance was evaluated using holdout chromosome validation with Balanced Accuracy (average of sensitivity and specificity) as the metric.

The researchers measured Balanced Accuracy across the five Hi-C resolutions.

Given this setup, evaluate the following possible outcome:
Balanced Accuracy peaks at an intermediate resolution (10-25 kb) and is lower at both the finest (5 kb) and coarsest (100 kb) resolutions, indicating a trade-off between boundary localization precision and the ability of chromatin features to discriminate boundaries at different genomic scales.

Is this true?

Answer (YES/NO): NO